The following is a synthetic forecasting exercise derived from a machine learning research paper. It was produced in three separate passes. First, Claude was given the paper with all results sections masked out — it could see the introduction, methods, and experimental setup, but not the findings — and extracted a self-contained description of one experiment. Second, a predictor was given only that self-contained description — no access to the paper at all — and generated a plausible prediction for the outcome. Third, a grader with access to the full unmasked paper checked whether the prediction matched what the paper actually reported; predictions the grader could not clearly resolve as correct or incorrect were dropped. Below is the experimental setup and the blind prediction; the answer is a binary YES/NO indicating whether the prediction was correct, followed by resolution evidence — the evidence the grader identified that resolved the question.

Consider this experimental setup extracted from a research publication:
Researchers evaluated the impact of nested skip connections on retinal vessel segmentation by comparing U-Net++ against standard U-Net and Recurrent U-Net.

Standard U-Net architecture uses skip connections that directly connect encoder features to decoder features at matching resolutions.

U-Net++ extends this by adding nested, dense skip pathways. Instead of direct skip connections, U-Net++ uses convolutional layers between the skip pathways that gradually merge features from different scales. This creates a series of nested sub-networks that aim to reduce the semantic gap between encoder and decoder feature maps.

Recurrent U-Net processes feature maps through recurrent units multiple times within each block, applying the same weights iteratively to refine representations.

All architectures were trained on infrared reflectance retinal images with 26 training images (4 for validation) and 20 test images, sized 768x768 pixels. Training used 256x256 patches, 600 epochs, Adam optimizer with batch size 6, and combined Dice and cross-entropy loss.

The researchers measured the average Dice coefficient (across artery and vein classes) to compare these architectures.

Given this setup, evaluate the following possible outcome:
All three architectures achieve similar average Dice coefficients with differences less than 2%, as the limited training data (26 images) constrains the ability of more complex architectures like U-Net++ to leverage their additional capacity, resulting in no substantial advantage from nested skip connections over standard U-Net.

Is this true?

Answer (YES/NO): NO